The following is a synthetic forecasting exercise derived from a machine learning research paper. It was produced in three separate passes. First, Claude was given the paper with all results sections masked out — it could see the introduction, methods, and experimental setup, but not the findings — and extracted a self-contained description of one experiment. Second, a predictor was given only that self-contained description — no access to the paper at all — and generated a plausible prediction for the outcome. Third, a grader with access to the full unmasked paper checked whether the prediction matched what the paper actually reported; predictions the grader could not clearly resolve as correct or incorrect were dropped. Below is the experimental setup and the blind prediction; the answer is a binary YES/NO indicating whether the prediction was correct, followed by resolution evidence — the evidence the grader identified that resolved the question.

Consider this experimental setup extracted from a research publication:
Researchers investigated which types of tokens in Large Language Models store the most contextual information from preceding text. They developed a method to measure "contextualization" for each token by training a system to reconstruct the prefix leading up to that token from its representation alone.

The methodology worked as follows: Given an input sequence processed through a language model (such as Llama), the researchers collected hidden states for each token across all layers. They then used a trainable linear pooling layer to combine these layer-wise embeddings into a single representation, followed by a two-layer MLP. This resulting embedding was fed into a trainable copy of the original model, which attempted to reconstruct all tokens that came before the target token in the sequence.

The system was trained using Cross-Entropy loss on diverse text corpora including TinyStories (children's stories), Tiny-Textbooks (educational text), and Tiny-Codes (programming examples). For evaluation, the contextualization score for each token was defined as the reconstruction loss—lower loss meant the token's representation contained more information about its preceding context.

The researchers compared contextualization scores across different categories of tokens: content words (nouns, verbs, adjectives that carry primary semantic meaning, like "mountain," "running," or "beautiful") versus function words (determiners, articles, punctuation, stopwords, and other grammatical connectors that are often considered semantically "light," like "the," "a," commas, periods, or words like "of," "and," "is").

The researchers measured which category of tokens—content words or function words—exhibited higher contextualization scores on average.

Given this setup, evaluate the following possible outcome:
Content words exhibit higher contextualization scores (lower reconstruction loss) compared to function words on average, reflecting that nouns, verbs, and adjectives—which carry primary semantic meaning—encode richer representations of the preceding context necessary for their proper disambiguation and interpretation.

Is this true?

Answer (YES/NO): NO